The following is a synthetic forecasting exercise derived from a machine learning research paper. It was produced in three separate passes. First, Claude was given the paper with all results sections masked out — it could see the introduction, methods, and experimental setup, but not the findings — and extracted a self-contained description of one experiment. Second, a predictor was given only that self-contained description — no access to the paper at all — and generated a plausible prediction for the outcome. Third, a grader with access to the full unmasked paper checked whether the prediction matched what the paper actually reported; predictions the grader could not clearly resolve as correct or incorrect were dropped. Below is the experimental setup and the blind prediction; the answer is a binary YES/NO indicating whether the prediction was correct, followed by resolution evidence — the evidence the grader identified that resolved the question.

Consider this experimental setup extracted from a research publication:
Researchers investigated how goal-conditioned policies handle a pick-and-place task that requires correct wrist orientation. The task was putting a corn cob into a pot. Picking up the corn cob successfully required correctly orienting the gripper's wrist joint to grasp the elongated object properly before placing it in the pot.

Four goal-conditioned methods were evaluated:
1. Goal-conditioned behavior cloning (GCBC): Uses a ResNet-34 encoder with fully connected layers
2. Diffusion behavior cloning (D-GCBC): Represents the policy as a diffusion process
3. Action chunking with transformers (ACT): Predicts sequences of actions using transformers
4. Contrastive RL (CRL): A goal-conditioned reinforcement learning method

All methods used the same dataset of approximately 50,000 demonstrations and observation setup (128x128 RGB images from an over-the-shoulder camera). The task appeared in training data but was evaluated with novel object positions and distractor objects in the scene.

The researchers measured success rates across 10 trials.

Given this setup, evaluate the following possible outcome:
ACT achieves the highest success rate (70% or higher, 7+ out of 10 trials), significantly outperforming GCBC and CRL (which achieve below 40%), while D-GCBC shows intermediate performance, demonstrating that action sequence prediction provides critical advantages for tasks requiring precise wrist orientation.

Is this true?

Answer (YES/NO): NO